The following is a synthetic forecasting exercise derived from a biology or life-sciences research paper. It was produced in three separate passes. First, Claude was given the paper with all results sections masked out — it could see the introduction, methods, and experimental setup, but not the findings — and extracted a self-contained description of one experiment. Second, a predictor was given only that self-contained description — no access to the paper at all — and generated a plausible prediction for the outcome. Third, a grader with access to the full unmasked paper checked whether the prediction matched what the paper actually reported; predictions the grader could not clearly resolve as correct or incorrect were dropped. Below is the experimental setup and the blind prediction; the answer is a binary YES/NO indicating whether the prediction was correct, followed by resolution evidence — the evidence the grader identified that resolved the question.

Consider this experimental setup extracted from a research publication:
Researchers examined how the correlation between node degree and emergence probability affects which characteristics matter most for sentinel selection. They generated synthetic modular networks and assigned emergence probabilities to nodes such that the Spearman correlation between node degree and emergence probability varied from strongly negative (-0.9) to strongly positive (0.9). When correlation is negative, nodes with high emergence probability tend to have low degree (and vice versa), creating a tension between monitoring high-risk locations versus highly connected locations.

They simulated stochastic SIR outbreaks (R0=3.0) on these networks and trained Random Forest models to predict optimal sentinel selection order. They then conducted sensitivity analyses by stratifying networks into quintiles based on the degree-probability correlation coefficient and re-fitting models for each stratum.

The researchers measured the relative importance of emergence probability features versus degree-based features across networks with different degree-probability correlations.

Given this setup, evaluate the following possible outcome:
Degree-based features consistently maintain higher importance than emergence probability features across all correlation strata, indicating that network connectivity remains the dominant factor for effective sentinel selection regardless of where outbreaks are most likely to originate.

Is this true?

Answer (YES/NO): NO